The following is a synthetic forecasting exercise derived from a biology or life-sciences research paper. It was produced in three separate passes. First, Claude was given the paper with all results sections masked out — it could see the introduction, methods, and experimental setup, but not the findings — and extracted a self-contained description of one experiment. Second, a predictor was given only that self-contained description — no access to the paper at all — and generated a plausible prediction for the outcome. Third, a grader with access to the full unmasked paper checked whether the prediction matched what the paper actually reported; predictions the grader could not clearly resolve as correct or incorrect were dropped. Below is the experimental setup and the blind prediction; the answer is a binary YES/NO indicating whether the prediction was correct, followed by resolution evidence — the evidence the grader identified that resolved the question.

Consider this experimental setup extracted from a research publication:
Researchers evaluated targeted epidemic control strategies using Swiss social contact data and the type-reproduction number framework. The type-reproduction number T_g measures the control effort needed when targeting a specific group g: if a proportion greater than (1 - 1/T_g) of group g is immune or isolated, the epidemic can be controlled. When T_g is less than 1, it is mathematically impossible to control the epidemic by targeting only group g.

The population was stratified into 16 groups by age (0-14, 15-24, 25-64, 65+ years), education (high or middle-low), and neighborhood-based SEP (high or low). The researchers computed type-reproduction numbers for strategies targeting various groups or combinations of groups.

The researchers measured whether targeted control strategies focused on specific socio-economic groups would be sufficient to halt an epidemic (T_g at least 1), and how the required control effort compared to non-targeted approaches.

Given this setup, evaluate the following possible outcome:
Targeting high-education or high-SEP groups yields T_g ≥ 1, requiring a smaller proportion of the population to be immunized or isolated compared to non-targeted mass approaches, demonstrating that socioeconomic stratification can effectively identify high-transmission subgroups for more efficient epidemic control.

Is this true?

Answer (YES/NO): NO